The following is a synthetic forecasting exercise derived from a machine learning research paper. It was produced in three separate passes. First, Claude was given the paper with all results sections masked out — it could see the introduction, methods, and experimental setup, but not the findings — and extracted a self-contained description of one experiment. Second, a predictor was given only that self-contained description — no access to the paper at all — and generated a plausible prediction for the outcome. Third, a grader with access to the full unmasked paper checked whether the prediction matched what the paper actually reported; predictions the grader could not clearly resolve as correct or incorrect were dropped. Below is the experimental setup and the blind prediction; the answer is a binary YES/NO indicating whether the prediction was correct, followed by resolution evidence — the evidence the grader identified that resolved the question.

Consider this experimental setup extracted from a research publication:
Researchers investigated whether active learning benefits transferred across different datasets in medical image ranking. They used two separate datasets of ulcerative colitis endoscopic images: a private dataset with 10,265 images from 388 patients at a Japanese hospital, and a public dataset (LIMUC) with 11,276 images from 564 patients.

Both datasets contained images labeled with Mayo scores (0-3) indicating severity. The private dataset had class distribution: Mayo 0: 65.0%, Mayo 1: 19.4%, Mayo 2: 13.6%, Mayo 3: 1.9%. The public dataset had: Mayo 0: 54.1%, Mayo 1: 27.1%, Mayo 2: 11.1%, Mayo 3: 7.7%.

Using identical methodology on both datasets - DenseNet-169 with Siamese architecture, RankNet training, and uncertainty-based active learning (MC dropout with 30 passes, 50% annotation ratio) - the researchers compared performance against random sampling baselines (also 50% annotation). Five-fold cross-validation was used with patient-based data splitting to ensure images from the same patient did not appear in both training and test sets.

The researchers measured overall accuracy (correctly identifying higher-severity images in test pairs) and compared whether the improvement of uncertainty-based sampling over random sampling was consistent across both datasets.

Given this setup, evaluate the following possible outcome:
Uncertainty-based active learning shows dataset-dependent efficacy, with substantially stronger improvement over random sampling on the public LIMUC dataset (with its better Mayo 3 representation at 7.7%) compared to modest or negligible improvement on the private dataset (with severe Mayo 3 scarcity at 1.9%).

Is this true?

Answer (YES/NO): YES